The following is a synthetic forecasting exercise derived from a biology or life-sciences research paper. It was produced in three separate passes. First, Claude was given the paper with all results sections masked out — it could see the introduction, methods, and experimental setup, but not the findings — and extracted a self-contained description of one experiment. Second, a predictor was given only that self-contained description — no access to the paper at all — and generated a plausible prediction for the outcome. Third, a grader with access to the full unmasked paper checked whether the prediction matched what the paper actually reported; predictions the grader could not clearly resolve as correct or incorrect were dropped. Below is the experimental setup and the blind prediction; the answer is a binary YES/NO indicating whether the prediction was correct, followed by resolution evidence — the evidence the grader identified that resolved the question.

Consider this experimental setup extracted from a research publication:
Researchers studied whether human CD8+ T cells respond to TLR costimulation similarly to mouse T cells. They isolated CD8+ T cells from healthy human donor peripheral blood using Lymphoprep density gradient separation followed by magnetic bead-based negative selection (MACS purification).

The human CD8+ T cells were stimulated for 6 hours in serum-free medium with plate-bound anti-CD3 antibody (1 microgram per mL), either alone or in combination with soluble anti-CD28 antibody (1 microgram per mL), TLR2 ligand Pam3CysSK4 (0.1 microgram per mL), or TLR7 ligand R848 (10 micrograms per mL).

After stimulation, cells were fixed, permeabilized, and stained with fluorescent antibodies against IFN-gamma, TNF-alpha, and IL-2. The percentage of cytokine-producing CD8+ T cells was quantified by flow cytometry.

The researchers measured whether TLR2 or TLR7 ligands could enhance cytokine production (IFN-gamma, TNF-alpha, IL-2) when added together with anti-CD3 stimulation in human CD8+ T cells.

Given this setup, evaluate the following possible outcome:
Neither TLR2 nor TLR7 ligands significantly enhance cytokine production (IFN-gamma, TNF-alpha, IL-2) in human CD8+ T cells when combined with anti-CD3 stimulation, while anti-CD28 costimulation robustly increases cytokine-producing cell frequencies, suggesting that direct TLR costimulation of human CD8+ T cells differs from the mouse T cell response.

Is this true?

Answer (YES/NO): NO